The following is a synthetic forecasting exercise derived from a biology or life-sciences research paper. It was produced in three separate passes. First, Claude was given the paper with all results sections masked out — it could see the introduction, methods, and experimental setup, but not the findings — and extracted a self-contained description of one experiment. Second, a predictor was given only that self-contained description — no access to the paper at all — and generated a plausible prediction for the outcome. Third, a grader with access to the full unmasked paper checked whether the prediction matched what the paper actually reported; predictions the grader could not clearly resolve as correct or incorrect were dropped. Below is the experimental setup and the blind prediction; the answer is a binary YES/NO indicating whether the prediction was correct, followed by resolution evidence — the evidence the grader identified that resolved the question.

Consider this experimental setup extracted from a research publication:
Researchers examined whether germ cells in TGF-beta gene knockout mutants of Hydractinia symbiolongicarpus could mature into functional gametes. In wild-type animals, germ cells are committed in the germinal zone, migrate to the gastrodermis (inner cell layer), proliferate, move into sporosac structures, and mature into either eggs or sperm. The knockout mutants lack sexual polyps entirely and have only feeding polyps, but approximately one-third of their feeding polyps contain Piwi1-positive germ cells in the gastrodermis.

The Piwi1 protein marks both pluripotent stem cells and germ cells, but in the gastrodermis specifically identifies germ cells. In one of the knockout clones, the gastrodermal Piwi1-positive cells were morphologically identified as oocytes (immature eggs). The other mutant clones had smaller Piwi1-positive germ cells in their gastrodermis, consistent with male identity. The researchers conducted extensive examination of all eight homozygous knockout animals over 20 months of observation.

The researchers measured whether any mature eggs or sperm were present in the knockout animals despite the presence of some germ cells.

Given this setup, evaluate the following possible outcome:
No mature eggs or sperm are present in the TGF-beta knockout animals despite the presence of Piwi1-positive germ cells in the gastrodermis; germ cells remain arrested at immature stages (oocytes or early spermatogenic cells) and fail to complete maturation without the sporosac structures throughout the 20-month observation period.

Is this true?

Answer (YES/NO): YES